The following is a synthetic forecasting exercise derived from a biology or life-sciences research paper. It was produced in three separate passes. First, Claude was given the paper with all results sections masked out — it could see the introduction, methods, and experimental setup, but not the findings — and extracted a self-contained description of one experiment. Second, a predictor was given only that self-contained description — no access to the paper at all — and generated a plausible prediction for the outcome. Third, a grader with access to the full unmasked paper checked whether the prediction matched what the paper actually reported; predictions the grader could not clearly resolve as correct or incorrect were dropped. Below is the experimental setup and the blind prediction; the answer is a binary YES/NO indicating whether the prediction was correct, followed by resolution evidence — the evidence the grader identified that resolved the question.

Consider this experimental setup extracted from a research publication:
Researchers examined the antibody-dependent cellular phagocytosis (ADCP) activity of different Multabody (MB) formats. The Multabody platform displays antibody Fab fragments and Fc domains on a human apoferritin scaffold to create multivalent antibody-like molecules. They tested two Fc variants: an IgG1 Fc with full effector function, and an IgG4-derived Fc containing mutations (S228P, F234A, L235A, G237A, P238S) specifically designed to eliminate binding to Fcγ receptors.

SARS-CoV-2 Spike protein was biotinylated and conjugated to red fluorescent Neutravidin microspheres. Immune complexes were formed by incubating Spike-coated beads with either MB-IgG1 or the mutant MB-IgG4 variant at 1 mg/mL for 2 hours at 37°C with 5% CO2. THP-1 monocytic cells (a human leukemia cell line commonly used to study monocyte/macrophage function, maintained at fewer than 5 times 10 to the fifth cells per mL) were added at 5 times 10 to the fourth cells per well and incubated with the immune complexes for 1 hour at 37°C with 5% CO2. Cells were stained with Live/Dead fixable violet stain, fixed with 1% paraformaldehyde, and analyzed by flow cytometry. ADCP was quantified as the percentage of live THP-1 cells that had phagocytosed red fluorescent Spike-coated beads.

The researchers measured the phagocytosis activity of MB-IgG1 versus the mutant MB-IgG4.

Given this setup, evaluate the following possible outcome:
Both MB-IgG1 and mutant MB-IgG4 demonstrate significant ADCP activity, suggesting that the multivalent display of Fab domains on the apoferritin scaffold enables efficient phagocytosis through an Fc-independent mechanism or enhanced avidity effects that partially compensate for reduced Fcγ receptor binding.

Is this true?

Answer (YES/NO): NO